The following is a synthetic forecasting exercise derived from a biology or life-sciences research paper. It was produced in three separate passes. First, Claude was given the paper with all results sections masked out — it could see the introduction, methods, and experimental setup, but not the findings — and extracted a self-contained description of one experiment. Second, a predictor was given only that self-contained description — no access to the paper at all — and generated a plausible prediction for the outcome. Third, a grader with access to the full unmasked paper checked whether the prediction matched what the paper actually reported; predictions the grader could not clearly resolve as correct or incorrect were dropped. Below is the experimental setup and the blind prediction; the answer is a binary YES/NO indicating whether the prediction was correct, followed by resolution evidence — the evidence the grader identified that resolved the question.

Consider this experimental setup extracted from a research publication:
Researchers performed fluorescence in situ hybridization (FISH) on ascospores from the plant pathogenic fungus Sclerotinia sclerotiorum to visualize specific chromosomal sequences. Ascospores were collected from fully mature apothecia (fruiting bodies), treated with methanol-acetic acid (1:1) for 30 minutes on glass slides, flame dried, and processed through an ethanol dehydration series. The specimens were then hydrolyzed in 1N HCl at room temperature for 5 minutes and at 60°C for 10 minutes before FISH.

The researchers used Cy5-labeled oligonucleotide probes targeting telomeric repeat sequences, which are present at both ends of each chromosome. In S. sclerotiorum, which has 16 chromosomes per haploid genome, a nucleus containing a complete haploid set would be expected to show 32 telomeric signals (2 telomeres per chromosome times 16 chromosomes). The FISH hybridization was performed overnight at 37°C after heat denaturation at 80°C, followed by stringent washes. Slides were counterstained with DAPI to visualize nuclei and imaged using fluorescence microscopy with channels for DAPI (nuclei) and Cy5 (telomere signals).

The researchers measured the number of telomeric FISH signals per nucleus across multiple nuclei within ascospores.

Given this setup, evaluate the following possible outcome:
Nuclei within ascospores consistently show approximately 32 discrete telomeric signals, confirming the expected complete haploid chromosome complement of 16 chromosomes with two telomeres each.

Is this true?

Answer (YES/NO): NO